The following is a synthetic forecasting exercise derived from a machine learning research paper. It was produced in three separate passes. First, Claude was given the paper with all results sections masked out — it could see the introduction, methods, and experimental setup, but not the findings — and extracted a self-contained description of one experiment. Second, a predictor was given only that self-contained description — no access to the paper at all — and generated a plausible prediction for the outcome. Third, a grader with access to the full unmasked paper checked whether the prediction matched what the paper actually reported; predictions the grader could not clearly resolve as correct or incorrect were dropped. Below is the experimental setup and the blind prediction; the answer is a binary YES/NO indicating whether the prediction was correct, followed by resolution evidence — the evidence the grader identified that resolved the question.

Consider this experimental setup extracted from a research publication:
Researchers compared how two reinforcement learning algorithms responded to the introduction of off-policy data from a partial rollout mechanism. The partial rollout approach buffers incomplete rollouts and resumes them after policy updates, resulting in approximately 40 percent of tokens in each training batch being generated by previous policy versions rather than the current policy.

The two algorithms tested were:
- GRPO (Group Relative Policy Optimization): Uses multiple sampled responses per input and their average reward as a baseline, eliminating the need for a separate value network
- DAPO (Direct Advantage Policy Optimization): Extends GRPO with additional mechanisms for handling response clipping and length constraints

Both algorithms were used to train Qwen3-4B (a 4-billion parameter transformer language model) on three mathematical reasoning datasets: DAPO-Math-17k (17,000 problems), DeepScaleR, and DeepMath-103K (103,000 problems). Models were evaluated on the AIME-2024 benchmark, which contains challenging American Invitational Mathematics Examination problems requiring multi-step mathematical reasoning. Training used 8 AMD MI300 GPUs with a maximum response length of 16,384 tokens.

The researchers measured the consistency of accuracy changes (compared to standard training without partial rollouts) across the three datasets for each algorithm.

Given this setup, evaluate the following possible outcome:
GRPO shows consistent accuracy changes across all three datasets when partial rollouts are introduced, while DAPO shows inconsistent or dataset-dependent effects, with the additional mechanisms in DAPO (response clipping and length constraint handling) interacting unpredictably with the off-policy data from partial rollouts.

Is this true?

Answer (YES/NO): YES